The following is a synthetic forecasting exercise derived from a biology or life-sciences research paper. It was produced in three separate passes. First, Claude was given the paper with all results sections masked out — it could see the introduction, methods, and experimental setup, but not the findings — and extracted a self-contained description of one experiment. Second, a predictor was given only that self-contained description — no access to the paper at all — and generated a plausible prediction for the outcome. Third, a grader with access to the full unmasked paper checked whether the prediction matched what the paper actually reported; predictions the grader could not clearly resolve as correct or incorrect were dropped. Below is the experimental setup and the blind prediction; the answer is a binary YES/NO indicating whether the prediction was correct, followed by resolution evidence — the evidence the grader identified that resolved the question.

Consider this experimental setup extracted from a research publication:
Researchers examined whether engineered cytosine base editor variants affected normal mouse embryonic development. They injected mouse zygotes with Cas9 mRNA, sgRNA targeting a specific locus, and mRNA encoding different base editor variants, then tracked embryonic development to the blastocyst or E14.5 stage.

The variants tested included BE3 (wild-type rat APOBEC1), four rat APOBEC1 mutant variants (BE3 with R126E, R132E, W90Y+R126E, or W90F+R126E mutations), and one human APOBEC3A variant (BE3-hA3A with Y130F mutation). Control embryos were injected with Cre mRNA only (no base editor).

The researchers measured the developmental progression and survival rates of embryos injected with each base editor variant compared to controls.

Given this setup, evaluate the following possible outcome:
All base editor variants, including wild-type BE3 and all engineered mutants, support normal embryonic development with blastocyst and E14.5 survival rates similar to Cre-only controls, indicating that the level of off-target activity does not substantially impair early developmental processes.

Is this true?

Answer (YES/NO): NO